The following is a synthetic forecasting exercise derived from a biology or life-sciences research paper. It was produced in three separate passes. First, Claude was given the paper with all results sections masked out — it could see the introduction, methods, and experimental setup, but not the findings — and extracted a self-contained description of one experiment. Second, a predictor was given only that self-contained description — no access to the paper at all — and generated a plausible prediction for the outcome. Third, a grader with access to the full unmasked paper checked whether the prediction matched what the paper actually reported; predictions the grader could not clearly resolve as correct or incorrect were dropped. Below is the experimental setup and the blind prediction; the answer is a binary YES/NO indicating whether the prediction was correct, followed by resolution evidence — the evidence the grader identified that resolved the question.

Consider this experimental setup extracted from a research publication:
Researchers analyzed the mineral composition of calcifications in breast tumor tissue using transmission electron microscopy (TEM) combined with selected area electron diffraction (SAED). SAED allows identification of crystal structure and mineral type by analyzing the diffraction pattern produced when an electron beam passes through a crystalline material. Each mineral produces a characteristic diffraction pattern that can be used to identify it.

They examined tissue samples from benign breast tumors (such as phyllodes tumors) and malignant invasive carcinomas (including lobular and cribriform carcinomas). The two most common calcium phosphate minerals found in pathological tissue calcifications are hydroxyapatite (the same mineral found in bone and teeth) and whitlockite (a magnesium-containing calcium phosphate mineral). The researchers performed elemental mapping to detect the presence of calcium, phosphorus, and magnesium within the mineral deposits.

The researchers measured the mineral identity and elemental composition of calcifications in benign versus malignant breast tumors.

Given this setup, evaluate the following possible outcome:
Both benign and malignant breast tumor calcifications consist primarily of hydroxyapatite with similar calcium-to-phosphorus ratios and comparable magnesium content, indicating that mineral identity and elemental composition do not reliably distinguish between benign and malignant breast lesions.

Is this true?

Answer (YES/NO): NO